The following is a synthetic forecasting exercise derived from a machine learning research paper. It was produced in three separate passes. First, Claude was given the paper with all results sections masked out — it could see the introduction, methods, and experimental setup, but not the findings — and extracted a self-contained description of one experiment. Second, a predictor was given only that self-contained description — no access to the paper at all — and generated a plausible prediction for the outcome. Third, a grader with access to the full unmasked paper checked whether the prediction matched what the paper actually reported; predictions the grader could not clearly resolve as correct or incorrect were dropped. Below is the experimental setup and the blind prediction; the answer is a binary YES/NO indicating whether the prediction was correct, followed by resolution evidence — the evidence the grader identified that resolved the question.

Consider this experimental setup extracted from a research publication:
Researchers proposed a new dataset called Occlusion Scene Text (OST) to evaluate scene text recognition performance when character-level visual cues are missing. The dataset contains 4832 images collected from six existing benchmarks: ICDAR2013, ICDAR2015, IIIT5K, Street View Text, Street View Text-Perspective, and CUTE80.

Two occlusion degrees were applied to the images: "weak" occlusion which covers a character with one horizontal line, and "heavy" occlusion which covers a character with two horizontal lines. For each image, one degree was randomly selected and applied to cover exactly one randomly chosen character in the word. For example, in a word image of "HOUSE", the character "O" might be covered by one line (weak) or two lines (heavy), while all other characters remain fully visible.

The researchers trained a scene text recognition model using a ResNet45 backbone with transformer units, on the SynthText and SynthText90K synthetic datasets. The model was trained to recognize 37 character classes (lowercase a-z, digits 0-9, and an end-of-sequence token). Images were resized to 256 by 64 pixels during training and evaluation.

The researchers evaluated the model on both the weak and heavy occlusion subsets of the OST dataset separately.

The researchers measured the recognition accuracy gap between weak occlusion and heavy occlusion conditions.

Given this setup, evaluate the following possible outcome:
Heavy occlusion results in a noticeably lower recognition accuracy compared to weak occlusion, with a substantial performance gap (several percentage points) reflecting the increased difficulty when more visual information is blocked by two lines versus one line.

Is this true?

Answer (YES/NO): NO